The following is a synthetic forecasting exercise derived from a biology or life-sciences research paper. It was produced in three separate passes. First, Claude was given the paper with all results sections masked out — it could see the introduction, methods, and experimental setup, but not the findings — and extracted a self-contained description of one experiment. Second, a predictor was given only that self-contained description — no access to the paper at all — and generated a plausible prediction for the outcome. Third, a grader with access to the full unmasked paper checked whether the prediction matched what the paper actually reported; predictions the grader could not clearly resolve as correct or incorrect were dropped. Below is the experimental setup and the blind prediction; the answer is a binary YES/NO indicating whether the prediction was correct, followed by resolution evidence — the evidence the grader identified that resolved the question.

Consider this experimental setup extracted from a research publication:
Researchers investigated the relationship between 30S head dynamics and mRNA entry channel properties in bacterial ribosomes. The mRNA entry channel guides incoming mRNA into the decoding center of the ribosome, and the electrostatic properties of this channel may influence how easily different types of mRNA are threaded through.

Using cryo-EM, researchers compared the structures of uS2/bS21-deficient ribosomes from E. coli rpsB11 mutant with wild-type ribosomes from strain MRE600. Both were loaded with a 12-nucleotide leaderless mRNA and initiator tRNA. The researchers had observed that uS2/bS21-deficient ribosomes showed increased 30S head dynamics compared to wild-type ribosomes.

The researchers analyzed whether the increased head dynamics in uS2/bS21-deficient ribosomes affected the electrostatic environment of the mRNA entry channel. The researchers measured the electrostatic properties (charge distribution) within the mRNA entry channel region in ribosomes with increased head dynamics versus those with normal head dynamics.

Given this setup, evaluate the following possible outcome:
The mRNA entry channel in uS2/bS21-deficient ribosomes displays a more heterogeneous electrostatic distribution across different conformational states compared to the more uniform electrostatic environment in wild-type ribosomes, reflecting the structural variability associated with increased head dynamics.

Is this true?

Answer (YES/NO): YES